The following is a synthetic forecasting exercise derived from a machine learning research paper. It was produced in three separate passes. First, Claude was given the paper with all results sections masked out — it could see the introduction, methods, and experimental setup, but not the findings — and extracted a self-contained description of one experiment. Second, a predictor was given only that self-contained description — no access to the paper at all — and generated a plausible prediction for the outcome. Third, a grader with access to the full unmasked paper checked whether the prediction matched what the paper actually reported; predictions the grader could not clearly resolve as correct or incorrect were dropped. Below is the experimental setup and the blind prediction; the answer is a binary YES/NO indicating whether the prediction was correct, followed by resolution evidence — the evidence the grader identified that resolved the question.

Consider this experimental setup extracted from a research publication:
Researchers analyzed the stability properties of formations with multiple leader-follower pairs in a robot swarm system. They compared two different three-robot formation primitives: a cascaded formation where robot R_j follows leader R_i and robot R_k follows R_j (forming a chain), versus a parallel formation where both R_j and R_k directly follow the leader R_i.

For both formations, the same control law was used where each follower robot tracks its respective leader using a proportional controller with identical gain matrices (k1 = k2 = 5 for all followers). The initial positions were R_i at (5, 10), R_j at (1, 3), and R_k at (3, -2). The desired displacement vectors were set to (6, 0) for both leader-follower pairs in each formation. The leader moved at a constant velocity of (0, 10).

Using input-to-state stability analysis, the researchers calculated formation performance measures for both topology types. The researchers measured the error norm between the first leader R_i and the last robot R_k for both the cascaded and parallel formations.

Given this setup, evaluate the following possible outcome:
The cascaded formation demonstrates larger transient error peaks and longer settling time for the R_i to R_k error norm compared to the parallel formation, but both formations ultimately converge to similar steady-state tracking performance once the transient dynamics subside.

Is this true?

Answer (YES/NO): NO